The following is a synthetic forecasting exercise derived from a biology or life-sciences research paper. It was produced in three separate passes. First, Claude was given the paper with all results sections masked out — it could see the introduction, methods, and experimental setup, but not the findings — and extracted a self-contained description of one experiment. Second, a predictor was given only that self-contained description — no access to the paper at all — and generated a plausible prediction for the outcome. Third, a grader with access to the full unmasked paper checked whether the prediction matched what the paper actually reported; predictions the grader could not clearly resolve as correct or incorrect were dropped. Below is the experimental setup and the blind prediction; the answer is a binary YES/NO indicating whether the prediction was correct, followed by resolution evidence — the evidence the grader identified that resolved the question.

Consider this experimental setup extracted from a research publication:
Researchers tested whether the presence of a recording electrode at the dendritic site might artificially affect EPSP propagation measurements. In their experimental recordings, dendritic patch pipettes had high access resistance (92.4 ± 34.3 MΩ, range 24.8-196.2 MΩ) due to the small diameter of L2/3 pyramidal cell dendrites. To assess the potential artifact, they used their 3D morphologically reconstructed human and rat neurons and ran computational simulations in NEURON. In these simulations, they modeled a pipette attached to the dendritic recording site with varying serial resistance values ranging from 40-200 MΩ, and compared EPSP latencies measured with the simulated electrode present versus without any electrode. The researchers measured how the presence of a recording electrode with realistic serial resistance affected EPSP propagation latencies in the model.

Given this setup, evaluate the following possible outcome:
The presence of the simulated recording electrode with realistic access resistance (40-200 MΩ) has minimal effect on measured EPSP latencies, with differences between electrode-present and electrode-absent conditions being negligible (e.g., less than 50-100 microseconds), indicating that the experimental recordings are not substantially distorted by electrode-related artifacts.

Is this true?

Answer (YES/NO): YES